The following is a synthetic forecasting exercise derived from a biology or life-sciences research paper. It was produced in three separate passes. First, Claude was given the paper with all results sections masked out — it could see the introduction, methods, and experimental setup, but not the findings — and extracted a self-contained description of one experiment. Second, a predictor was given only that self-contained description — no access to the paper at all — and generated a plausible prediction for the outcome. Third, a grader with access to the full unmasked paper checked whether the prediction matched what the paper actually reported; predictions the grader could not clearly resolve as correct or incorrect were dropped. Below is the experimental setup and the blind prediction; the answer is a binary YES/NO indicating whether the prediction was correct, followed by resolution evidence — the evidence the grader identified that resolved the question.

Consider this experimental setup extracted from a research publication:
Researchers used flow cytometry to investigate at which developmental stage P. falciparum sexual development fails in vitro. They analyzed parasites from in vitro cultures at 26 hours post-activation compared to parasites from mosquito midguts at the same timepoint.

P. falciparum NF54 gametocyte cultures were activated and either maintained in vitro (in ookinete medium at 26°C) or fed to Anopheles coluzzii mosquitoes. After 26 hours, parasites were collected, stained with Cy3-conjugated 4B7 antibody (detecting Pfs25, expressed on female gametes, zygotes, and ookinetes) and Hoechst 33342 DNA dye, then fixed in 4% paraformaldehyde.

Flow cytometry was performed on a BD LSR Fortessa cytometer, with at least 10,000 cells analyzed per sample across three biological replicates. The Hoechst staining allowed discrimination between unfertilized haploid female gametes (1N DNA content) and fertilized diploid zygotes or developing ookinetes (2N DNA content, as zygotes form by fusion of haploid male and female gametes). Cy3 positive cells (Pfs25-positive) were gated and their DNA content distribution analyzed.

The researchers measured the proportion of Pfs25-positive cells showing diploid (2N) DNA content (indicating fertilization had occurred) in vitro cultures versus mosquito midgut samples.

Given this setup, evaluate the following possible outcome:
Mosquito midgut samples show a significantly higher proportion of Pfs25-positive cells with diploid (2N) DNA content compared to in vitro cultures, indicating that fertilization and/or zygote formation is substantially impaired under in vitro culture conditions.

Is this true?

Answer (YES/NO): YES